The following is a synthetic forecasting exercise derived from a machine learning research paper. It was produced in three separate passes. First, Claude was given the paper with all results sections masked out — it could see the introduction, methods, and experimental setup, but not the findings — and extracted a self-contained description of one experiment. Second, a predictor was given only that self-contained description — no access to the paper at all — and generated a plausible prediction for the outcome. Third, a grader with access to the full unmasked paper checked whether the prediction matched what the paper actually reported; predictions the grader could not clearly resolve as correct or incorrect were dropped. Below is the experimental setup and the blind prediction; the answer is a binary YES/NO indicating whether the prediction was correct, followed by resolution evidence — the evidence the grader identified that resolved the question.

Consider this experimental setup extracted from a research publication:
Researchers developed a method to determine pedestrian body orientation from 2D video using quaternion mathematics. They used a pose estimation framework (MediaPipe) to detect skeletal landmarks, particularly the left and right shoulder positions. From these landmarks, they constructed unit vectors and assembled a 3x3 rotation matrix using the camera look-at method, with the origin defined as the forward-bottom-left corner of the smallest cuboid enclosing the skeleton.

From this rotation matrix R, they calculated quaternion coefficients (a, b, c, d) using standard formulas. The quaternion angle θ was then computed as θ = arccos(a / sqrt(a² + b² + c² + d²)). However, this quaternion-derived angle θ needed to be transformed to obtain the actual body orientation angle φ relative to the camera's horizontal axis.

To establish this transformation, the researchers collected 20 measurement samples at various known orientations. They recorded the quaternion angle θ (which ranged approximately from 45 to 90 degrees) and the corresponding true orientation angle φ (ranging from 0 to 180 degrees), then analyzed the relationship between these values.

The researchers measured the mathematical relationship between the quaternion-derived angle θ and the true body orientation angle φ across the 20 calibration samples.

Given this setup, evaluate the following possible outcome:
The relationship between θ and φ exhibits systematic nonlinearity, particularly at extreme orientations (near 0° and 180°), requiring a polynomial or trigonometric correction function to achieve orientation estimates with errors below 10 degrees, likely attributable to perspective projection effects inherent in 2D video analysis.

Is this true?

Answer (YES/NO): NO